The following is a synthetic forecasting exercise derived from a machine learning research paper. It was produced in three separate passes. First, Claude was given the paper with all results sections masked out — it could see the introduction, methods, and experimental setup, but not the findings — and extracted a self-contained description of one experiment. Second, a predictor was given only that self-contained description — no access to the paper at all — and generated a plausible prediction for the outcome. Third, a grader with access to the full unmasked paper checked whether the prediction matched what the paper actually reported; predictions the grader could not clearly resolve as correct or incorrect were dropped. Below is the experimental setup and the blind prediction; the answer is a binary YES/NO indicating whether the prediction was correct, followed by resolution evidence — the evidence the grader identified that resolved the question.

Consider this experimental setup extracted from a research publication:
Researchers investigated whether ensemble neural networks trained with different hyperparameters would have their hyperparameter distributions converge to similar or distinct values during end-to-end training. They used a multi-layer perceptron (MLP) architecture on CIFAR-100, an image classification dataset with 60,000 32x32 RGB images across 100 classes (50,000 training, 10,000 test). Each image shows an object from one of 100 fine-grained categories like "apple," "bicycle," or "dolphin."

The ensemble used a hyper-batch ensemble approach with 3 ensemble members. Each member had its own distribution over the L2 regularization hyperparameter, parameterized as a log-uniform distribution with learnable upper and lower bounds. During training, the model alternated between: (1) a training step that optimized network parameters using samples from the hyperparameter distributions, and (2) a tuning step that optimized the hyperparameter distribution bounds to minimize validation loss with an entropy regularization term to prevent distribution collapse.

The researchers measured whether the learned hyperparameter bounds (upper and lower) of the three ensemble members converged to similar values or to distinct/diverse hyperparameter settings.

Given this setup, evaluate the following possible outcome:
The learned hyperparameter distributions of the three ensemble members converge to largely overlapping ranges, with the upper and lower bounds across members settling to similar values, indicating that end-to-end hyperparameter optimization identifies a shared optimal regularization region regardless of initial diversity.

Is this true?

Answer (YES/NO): NO